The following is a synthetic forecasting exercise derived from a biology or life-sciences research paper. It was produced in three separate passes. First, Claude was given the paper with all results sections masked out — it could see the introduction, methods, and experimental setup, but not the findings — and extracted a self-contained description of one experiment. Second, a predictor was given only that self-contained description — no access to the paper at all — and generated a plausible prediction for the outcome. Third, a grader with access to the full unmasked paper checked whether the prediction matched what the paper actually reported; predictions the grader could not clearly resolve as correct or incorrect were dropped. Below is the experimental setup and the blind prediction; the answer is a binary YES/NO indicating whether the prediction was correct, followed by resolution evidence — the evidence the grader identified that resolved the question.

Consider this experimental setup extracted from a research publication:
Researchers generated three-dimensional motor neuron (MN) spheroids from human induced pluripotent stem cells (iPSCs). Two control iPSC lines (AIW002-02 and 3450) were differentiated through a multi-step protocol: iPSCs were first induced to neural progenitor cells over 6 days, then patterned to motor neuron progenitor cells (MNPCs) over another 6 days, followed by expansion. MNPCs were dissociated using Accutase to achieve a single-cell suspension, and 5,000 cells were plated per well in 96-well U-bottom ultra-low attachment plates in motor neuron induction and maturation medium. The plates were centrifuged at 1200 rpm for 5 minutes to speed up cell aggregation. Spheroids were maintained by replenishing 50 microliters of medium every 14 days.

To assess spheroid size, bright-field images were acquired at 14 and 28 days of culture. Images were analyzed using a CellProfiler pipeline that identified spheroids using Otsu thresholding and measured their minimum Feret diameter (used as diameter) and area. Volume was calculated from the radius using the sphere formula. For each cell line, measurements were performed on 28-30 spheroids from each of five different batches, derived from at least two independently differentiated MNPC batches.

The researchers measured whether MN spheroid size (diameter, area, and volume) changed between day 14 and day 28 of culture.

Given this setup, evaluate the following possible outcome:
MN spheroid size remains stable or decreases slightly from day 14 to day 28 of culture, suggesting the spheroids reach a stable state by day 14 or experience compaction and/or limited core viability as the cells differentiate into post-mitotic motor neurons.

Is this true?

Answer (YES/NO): NO